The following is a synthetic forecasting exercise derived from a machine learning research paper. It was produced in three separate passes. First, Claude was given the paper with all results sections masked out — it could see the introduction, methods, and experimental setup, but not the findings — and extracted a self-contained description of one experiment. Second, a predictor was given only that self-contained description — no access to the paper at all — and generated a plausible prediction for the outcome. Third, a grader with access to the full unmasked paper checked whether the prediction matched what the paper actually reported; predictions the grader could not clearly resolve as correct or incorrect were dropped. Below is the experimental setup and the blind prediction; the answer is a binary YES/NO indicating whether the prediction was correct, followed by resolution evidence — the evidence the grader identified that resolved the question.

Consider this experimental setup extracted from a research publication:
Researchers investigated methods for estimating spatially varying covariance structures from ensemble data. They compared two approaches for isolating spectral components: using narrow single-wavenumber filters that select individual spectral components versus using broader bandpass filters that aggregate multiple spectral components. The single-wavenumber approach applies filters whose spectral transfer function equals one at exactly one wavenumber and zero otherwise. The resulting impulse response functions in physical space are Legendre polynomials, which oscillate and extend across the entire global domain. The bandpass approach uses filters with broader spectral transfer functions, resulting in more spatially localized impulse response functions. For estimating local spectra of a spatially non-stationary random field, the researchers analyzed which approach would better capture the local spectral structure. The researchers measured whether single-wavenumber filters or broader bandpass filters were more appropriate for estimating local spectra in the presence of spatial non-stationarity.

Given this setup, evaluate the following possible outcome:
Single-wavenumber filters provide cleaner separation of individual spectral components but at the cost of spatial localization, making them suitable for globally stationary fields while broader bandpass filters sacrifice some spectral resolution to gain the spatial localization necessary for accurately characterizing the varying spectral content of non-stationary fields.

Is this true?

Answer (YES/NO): YES